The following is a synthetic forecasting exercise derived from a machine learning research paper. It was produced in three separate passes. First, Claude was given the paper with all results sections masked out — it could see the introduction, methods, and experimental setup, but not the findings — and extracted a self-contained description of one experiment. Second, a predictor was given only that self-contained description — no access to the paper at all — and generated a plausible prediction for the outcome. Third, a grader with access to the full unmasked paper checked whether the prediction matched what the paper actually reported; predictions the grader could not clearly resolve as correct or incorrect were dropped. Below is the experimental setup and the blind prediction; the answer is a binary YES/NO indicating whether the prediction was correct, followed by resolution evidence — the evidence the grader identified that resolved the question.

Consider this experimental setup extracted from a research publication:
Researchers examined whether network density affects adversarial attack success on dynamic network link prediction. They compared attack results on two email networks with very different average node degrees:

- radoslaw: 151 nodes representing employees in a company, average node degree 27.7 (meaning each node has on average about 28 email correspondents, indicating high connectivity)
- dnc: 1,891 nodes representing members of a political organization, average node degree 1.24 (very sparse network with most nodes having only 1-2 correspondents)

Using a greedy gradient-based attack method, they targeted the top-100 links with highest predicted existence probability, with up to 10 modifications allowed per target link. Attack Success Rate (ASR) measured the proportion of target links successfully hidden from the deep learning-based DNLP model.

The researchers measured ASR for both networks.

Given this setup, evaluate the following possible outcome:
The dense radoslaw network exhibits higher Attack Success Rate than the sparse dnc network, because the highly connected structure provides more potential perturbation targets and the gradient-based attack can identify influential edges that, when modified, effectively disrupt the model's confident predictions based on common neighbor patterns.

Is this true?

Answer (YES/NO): YES